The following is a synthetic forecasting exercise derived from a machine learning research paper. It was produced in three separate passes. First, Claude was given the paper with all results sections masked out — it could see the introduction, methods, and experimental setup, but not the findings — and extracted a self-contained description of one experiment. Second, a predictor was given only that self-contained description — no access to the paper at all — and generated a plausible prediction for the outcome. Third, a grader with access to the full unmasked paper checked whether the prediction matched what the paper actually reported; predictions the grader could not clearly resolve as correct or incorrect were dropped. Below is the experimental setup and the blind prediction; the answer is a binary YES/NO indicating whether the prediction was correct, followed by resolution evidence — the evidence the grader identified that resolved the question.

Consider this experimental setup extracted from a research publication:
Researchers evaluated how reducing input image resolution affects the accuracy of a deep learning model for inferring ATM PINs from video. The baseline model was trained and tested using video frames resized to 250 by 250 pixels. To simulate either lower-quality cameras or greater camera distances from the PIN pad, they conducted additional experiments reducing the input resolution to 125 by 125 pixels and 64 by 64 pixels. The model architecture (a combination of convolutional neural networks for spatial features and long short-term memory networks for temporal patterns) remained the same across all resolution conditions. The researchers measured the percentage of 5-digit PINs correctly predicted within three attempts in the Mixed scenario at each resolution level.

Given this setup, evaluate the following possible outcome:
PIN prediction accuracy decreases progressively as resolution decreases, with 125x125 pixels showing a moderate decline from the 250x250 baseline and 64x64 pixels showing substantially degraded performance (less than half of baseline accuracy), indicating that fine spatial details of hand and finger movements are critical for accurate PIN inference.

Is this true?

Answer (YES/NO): NO